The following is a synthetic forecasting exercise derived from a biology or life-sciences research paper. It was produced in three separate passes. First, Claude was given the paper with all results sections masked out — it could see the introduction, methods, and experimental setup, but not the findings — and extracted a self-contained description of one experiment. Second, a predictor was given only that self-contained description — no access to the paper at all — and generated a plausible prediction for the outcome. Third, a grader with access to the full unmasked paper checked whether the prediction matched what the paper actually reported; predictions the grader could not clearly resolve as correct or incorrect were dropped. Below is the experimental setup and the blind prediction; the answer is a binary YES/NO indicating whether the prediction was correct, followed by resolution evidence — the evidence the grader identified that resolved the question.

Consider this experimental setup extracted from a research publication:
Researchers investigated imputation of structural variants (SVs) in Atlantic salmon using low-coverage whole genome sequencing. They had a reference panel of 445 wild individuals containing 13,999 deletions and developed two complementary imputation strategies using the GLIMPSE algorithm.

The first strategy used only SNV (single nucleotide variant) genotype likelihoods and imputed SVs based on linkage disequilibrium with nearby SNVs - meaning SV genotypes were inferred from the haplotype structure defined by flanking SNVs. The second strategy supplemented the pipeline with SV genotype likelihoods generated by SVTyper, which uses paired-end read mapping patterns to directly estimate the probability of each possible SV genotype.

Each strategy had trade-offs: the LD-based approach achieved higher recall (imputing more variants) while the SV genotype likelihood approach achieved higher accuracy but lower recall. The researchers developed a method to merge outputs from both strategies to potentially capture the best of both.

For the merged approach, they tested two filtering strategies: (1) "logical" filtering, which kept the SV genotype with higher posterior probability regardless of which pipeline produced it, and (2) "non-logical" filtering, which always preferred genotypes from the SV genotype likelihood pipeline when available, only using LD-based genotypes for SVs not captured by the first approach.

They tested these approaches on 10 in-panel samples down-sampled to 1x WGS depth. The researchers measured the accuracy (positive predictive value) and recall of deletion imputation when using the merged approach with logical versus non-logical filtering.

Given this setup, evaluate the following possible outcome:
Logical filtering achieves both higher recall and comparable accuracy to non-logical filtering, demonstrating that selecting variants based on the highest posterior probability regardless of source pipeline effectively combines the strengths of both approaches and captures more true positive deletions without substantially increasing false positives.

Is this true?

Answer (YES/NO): NO